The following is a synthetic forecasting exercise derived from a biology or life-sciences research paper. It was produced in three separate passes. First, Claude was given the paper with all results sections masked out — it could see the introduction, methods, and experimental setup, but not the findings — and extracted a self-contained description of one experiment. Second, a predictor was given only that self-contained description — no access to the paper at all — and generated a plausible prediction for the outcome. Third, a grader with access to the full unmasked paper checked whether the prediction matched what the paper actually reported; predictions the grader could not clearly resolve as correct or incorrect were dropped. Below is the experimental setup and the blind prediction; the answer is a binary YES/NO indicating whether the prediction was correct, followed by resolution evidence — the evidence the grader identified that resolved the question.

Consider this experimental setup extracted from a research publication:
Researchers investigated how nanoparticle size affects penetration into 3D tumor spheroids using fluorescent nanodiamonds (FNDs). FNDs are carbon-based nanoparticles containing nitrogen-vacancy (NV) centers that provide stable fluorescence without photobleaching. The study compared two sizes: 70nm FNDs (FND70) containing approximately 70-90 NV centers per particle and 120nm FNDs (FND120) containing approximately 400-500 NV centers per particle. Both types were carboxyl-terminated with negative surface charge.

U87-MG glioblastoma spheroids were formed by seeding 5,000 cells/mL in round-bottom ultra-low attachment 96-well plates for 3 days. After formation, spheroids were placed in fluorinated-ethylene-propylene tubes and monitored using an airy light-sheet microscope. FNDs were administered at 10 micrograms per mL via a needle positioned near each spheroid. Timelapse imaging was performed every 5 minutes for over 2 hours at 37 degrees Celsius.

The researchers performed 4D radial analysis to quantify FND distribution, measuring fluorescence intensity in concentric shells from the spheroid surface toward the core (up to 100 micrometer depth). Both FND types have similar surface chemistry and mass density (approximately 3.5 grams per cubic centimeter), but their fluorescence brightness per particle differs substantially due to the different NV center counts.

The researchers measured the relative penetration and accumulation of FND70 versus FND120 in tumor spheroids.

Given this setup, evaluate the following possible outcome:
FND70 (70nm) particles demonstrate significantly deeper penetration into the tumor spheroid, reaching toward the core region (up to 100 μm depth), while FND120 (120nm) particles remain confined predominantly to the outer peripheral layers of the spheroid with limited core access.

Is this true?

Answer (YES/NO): NO